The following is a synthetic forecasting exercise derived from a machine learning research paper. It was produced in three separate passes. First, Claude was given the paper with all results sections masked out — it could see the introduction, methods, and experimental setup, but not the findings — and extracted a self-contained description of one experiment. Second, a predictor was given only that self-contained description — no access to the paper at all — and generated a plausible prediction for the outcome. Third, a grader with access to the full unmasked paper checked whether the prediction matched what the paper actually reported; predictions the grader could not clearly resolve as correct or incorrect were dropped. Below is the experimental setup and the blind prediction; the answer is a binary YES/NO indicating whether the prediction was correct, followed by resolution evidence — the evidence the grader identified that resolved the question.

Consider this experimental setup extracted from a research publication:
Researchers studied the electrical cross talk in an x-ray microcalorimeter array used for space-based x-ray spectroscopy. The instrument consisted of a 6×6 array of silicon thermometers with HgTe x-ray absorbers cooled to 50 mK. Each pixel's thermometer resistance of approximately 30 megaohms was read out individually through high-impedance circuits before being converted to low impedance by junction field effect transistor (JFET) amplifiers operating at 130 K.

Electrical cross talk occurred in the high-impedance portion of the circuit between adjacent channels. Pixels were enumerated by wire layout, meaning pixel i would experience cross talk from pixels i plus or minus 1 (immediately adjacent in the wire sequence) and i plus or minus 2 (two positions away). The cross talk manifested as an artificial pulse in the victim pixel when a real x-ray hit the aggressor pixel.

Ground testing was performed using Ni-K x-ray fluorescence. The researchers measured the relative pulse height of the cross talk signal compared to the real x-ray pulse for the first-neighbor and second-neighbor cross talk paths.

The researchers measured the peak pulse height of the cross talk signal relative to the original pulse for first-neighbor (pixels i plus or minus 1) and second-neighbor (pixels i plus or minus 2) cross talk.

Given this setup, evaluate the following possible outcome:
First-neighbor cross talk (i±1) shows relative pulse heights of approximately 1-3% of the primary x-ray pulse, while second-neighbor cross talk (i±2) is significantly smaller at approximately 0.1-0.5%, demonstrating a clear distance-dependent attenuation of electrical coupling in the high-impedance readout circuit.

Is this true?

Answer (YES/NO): NO